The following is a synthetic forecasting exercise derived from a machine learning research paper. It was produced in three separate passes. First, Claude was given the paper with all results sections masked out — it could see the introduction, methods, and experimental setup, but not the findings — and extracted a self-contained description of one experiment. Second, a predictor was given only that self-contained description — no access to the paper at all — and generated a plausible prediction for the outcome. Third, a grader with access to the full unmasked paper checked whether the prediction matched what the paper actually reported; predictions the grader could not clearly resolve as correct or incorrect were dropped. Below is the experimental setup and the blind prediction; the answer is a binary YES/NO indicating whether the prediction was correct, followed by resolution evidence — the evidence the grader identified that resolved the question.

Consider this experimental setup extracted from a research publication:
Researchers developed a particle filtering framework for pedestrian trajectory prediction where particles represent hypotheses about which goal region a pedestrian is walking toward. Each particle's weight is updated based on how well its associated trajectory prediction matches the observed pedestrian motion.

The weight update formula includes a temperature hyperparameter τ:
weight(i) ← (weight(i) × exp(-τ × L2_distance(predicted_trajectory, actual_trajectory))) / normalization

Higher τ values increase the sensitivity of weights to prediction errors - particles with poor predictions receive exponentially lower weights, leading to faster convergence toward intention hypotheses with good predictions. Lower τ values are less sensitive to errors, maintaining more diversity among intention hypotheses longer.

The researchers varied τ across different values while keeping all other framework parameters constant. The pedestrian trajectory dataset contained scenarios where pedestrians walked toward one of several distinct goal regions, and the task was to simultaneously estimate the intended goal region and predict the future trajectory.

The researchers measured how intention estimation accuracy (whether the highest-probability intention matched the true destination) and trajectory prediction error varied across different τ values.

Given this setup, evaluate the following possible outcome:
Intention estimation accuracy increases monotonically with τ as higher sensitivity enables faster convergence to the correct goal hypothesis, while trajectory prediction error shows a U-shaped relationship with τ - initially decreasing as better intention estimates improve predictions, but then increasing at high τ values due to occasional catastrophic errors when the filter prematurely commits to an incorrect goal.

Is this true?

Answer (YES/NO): NO